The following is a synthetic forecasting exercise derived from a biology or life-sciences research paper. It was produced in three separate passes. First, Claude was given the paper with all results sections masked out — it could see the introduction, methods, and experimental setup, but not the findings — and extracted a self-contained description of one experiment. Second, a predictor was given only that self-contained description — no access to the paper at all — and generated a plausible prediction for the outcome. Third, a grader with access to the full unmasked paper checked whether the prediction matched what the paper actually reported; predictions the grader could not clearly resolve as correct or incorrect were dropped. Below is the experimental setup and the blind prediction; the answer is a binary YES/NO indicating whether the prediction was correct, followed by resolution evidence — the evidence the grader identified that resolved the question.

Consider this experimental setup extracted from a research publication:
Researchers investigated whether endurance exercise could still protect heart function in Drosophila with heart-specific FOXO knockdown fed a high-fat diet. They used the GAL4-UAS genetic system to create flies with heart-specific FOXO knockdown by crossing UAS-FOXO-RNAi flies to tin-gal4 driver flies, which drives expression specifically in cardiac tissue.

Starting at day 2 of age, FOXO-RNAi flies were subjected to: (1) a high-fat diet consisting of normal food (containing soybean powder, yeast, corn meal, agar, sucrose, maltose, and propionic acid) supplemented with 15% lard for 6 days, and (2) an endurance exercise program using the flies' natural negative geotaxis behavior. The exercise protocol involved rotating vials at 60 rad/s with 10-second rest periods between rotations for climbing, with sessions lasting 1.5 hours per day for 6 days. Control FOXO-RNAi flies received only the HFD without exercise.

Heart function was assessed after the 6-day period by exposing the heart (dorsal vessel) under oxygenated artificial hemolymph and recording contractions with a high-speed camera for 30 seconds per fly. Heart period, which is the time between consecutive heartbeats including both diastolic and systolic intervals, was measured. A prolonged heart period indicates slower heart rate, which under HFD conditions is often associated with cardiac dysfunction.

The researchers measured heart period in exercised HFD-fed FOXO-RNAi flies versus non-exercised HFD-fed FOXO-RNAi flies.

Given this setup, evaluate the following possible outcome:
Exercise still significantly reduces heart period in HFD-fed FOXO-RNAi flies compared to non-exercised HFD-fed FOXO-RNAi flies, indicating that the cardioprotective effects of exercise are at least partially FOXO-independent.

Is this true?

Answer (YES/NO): NO